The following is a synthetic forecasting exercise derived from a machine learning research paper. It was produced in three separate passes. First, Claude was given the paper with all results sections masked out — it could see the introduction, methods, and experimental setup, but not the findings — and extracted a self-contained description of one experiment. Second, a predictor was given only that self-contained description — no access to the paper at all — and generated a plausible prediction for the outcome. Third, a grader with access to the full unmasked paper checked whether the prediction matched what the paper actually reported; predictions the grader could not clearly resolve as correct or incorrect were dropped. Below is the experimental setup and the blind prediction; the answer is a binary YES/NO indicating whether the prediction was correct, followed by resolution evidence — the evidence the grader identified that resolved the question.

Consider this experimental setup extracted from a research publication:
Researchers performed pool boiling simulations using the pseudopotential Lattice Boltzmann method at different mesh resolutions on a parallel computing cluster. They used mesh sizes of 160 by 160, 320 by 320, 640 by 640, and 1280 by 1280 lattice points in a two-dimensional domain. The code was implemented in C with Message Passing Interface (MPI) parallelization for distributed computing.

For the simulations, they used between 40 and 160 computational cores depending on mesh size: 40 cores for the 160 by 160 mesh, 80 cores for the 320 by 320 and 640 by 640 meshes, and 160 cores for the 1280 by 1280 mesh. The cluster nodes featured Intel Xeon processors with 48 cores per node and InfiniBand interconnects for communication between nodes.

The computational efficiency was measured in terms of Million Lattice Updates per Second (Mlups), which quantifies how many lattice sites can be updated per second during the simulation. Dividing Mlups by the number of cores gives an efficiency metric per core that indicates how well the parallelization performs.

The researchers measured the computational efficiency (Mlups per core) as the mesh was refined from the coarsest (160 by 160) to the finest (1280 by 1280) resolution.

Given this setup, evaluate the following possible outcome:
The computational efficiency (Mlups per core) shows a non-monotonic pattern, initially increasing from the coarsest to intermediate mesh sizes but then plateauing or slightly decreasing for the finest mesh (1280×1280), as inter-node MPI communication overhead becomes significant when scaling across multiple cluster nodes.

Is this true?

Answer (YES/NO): YES